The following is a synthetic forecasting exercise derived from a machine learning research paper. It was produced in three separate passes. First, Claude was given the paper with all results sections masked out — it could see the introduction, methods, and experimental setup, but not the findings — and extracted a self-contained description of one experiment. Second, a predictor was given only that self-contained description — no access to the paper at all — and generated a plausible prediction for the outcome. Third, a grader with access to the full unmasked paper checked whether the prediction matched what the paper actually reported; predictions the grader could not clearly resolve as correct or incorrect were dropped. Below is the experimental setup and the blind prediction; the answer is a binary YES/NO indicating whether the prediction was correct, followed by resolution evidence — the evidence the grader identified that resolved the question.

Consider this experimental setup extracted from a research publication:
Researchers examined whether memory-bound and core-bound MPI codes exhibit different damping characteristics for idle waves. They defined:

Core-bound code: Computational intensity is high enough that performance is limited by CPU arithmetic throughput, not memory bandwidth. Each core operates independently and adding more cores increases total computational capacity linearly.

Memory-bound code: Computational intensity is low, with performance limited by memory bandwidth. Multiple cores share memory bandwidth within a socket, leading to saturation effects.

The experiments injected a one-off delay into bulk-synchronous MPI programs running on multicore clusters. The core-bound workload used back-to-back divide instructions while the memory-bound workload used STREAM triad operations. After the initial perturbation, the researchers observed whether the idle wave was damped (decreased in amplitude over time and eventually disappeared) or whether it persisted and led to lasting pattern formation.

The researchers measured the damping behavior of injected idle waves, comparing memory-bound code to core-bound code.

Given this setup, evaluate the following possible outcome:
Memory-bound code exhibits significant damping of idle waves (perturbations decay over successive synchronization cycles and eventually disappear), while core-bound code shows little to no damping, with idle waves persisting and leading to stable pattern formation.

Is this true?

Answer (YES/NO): NO